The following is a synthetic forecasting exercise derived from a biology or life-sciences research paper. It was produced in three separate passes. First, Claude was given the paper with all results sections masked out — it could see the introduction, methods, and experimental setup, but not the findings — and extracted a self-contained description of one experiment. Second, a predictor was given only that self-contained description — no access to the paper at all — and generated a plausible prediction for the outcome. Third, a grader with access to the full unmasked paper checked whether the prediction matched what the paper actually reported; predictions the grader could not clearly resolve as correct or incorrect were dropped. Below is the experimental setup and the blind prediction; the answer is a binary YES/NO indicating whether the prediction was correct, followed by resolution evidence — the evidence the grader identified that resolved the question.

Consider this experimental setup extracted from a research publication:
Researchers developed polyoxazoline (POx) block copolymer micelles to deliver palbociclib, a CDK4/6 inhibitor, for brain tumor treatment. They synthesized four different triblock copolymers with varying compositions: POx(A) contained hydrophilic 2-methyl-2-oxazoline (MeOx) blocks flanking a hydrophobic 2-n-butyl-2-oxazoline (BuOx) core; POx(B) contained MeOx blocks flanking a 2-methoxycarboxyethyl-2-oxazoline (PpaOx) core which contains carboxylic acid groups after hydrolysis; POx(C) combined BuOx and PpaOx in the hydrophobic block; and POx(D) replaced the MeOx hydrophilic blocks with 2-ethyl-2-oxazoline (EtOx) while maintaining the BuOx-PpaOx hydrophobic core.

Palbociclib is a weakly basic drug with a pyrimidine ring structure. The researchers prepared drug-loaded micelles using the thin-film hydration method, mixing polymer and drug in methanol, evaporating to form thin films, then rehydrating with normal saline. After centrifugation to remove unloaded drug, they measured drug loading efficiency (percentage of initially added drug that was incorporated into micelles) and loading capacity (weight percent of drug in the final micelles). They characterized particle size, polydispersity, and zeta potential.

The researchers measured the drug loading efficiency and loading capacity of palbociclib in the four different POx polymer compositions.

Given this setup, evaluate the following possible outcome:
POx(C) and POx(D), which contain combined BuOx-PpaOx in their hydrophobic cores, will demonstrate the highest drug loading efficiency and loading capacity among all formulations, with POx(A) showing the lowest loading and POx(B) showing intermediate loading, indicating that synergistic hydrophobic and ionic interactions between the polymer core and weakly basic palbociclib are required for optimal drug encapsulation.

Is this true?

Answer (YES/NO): NO